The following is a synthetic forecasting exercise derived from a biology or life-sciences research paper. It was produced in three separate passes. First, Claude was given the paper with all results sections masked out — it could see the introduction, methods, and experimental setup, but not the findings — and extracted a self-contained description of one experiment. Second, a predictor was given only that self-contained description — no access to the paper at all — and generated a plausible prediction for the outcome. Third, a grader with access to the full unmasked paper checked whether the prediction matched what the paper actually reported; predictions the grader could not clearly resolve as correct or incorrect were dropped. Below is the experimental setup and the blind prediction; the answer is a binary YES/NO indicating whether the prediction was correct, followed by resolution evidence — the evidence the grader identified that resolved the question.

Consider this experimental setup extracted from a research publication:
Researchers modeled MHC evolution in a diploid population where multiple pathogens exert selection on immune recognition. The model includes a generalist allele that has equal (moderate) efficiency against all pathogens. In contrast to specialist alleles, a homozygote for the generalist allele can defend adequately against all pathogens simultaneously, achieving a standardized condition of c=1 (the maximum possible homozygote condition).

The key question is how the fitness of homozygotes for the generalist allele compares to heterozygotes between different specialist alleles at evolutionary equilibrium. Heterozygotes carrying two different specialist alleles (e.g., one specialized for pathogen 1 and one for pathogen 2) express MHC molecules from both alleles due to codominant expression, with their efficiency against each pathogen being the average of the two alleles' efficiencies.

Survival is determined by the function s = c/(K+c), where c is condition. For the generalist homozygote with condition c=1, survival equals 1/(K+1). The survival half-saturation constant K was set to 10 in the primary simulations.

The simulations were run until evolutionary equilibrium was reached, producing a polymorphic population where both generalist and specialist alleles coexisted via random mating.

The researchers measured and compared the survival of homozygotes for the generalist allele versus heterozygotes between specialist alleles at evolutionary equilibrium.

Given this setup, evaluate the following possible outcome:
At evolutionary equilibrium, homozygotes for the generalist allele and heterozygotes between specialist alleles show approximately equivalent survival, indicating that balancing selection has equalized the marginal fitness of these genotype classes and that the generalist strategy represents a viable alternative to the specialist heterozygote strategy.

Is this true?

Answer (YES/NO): NO